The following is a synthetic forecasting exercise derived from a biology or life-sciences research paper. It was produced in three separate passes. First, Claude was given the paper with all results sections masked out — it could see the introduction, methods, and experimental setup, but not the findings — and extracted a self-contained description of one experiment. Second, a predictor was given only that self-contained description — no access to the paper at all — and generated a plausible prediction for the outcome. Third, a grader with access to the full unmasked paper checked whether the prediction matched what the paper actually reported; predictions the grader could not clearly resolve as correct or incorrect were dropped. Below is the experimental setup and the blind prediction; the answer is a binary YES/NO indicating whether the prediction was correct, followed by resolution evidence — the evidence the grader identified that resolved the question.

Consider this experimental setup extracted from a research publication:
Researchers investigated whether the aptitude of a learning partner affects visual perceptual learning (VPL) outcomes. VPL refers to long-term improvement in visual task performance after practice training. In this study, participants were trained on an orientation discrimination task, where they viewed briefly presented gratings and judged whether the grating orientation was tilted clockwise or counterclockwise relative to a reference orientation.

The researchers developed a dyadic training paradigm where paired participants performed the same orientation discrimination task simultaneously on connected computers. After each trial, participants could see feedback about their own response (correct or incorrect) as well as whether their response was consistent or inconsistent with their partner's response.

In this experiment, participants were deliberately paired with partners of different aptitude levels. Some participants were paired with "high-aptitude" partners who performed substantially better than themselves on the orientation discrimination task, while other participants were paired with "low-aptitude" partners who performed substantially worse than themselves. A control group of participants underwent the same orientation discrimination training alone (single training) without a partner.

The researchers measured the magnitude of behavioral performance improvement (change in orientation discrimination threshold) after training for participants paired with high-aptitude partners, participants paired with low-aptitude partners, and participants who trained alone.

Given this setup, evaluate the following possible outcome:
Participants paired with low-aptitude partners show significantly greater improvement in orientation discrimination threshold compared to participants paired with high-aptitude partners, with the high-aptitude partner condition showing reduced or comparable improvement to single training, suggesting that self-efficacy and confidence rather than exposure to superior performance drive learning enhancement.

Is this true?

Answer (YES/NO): NO